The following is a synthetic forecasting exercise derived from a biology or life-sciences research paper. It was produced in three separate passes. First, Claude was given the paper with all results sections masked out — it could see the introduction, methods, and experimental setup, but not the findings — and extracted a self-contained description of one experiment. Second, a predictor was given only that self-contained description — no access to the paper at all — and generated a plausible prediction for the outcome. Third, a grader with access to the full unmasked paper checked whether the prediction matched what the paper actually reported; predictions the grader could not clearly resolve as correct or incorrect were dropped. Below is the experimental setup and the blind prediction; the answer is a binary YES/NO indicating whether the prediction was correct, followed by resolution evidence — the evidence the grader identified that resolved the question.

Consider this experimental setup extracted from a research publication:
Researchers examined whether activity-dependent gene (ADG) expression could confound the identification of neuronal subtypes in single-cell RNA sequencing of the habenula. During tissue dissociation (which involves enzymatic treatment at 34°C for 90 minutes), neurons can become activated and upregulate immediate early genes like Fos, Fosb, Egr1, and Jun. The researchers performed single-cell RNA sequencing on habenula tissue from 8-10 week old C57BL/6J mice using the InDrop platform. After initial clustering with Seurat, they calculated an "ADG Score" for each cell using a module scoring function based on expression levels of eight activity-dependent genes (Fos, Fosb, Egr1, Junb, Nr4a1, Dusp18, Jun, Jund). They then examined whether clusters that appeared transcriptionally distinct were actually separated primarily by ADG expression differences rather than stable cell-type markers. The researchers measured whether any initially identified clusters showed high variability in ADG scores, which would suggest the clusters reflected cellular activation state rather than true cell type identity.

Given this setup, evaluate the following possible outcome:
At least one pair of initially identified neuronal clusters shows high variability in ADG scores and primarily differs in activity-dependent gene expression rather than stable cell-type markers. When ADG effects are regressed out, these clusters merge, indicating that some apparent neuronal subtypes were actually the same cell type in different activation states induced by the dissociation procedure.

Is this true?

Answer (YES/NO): YES